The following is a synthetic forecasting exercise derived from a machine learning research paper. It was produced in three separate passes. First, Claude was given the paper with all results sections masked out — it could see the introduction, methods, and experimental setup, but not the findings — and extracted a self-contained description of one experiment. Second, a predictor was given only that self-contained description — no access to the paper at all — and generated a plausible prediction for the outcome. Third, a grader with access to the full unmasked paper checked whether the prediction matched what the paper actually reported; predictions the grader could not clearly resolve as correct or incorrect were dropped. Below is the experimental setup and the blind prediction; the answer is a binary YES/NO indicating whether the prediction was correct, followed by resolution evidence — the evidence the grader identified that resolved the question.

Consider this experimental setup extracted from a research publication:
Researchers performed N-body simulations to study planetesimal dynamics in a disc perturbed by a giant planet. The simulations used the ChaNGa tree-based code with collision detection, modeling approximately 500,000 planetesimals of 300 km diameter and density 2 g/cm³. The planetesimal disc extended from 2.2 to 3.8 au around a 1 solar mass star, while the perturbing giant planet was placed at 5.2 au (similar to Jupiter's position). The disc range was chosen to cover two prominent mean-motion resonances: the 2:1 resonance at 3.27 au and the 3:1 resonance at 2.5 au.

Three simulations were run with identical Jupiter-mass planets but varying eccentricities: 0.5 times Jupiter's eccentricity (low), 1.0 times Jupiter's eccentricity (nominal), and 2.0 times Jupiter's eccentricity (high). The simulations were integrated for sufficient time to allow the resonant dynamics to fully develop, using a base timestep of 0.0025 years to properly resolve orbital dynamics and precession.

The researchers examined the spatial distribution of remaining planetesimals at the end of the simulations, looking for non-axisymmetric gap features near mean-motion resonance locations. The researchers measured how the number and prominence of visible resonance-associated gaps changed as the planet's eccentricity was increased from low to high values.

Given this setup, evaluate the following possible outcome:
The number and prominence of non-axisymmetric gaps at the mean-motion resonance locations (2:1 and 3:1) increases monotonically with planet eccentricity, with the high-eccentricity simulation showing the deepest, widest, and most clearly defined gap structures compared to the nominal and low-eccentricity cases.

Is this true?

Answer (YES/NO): NO